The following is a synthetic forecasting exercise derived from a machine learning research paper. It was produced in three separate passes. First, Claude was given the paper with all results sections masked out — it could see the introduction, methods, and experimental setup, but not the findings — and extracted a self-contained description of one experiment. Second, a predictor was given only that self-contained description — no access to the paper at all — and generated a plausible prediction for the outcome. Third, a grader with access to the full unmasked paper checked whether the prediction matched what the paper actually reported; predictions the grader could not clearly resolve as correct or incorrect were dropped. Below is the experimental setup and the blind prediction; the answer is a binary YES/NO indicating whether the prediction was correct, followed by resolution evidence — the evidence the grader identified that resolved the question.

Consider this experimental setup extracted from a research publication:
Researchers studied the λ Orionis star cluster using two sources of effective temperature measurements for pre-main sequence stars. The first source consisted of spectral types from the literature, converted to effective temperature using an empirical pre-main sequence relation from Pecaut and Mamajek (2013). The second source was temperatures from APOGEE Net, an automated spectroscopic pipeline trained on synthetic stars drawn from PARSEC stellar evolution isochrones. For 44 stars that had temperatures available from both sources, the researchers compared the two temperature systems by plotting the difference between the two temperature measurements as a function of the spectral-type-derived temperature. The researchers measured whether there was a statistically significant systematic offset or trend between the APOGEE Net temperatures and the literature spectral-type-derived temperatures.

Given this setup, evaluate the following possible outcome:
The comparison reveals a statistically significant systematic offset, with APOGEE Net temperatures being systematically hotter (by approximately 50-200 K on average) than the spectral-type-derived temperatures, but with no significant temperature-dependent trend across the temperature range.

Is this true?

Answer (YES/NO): NO